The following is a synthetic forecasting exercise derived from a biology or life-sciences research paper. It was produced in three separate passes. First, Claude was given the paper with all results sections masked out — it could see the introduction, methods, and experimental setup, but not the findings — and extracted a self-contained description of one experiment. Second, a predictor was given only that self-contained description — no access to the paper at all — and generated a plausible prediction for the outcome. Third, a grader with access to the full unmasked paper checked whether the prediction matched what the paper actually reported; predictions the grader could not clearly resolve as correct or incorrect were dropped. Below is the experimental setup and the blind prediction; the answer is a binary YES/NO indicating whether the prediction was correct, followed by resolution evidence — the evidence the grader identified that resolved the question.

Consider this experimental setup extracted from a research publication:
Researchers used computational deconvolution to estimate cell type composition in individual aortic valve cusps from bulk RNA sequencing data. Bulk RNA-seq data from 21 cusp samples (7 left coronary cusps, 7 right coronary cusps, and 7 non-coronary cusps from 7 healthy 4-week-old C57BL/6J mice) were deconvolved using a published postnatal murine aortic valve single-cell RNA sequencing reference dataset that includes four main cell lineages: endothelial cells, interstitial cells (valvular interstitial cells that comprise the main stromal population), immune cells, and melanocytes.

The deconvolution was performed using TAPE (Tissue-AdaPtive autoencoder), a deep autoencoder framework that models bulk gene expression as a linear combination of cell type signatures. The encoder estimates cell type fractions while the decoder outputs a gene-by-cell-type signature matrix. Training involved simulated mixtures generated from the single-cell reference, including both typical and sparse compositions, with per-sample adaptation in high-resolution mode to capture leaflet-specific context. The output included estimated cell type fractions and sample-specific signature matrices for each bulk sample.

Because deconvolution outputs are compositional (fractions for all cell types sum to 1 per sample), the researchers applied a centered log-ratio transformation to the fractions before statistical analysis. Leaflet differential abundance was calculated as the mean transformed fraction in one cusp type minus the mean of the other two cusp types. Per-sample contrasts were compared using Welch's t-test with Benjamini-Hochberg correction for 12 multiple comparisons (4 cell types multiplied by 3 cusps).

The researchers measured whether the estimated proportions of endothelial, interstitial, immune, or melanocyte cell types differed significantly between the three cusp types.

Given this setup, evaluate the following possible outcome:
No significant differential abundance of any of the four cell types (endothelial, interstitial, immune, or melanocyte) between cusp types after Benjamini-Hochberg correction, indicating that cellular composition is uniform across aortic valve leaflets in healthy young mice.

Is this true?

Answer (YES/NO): NO